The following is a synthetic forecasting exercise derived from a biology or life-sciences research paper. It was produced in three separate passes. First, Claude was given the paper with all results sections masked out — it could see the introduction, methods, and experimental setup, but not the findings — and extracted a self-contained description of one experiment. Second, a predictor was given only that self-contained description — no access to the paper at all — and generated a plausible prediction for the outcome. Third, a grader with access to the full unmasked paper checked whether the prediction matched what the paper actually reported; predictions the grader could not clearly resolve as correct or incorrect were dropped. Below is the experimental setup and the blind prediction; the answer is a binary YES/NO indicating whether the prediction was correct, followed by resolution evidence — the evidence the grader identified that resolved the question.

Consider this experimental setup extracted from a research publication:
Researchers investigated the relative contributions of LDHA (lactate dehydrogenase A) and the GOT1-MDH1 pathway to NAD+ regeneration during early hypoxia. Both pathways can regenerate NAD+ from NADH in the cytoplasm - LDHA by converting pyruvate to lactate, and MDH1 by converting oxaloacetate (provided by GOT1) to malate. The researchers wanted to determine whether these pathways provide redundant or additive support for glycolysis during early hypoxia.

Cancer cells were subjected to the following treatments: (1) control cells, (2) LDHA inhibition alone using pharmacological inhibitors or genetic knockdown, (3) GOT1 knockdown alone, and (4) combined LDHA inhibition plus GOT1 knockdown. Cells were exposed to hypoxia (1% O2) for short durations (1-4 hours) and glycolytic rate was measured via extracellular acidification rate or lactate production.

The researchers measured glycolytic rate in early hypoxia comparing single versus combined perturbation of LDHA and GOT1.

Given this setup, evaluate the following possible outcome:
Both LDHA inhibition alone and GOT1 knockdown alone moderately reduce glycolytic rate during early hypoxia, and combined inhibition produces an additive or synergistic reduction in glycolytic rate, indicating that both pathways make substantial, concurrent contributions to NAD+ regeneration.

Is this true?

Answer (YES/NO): NO